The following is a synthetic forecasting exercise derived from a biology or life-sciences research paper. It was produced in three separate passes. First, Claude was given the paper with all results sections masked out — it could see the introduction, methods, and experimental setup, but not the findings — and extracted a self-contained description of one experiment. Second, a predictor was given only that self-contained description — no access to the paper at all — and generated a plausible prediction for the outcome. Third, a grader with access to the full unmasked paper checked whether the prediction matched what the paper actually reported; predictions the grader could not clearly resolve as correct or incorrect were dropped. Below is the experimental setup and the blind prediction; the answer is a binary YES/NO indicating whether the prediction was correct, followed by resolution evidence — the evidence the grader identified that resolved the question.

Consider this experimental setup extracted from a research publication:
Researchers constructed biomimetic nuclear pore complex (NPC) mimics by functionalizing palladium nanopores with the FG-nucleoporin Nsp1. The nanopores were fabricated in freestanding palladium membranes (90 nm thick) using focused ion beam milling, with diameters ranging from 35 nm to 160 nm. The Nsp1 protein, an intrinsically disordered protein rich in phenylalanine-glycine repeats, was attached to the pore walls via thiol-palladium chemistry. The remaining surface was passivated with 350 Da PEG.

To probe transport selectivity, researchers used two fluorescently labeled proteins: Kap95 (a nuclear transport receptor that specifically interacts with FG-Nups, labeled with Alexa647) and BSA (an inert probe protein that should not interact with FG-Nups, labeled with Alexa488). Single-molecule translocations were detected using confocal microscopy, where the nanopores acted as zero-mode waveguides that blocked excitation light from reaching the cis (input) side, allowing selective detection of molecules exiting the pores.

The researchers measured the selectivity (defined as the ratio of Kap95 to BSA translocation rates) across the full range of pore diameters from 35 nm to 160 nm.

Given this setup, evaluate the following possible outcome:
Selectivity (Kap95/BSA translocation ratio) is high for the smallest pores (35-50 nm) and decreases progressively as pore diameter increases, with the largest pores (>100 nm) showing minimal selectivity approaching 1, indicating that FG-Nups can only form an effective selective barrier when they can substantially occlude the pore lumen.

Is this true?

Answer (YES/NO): NO